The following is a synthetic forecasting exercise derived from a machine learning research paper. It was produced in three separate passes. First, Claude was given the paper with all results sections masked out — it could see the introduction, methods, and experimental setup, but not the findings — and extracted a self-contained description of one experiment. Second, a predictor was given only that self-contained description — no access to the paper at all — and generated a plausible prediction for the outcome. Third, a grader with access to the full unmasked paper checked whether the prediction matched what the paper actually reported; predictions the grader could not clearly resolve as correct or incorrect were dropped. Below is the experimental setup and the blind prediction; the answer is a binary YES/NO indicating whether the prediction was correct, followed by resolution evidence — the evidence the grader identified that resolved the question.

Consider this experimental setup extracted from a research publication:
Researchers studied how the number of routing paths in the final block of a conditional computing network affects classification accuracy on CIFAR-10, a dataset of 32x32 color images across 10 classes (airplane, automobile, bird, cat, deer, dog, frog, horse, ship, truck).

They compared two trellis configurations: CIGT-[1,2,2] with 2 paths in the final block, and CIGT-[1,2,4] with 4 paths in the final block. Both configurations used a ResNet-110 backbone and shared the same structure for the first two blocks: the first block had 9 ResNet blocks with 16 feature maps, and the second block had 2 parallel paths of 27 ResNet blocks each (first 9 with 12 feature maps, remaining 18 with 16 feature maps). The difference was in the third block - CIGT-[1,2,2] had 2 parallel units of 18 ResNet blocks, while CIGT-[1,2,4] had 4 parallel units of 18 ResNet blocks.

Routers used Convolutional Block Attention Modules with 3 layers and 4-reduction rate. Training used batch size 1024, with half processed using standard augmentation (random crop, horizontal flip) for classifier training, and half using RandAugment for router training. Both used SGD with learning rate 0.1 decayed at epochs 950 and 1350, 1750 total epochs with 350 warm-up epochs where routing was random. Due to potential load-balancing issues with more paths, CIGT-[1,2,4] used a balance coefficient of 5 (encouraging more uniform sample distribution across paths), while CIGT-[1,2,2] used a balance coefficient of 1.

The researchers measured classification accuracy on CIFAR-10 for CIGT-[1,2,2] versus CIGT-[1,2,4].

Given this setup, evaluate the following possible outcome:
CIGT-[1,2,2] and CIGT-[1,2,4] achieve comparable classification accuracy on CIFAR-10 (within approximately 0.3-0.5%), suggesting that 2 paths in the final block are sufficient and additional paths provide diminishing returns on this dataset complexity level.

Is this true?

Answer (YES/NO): NO